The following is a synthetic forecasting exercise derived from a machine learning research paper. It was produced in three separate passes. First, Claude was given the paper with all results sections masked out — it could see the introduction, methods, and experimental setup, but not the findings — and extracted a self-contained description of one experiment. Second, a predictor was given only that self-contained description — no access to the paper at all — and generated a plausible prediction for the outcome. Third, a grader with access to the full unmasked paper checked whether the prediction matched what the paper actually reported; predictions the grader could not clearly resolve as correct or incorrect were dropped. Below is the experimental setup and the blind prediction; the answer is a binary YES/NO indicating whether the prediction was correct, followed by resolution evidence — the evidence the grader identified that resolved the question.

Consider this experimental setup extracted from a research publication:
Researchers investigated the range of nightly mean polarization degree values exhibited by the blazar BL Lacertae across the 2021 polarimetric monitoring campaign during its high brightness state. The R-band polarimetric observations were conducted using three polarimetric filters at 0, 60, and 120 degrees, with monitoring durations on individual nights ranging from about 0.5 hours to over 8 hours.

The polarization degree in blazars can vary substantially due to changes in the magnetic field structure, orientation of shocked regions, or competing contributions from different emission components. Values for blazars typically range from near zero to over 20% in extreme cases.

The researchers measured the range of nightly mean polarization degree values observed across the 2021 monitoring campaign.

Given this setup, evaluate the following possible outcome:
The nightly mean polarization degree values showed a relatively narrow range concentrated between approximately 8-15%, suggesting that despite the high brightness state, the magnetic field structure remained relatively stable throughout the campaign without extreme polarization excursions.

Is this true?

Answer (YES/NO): NO